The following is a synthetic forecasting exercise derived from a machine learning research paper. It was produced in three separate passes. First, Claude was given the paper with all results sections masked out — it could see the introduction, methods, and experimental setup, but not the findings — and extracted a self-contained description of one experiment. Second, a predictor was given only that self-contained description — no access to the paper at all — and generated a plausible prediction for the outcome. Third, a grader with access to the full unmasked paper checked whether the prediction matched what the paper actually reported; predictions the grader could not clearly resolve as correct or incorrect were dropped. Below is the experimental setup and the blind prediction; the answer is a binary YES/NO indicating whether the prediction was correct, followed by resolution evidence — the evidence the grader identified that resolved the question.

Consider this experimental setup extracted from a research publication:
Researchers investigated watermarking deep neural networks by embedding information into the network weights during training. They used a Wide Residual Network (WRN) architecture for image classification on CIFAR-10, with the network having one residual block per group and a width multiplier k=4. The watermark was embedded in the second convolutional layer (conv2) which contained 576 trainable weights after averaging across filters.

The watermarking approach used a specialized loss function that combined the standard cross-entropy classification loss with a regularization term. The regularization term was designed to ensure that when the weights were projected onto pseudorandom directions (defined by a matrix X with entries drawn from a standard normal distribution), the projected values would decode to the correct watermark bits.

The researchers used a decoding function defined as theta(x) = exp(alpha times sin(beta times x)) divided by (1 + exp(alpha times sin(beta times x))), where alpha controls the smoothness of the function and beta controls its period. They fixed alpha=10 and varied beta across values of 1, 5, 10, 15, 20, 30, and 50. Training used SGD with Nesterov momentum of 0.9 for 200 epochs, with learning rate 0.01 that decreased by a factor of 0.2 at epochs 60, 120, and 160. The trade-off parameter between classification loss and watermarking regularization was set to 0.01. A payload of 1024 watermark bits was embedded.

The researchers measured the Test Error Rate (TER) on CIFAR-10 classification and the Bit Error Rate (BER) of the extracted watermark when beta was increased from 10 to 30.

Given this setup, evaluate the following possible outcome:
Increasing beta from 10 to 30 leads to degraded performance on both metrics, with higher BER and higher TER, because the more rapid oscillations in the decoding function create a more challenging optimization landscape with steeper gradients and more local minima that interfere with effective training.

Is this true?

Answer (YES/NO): YES